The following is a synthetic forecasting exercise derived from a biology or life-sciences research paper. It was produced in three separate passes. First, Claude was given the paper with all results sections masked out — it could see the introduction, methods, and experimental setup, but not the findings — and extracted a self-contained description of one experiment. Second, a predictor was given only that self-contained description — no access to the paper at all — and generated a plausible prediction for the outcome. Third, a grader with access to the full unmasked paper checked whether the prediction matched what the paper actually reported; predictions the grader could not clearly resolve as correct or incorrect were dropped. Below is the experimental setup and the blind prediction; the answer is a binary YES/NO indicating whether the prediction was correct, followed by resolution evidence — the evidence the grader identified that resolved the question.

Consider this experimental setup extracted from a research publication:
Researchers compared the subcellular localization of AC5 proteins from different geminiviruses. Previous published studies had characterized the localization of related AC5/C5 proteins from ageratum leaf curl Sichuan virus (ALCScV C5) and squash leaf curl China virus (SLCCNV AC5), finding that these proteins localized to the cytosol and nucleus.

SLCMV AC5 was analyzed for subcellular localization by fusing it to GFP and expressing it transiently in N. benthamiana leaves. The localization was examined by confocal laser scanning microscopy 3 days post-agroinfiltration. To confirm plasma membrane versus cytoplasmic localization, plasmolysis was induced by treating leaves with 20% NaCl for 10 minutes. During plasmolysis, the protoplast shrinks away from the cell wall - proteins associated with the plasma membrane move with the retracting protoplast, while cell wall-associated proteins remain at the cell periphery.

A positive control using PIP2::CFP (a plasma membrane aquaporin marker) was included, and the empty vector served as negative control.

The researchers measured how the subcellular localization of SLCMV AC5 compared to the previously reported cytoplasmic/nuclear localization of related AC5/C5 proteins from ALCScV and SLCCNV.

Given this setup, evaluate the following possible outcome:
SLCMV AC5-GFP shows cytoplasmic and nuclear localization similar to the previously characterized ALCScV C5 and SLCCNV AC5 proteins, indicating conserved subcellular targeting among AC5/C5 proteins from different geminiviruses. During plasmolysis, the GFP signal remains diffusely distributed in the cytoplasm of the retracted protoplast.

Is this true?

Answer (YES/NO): NO